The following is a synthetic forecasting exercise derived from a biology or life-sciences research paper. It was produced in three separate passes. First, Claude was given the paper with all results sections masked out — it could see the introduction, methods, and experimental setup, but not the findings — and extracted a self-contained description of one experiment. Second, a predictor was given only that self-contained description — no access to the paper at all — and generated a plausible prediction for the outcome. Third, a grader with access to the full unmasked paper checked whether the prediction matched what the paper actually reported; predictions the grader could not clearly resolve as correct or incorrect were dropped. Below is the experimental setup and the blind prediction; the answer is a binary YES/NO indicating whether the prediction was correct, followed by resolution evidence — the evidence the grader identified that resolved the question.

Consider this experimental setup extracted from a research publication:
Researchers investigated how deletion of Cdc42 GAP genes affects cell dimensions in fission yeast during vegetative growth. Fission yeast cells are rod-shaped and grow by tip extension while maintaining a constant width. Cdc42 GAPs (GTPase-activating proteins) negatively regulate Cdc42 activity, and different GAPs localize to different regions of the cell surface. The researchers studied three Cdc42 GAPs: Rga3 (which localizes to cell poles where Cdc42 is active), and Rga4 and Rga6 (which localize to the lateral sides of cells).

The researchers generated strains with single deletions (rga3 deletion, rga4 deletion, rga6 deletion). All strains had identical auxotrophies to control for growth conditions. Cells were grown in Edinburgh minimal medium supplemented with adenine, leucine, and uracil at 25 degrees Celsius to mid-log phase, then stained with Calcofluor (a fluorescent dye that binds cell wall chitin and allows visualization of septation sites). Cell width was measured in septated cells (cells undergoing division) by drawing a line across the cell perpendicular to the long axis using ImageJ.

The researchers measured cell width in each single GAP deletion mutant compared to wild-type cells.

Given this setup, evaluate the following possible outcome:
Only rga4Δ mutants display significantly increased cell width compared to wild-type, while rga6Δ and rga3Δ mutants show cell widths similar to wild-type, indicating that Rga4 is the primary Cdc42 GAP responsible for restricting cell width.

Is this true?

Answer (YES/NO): NO